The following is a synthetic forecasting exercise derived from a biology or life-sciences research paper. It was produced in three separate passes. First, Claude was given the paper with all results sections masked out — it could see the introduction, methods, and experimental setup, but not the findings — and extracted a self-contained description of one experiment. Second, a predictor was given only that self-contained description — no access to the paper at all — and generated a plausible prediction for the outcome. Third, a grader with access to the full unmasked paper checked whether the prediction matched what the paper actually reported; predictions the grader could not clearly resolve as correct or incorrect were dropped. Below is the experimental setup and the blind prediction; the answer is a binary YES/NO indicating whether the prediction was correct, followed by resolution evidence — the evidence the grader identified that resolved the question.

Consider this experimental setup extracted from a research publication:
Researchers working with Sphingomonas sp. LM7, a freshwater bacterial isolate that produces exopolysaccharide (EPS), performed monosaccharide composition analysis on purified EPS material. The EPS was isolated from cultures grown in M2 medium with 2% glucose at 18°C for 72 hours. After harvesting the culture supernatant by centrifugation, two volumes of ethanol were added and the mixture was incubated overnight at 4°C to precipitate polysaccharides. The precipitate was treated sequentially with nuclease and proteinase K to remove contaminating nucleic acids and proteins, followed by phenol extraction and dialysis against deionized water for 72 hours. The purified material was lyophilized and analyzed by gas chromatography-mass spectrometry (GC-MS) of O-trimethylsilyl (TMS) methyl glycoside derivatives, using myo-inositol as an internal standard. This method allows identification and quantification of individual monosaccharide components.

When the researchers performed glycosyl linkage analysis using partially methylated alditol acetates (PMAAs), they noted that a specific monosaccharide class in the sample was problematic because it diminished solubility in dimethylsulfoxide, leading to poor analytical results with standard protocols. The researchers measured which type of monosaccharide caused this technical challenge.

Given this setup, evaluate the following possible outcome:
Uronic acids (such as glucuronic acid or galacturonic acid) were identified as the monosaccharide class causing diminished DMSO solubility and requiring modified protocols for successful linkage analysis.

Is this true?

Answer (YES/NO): YES